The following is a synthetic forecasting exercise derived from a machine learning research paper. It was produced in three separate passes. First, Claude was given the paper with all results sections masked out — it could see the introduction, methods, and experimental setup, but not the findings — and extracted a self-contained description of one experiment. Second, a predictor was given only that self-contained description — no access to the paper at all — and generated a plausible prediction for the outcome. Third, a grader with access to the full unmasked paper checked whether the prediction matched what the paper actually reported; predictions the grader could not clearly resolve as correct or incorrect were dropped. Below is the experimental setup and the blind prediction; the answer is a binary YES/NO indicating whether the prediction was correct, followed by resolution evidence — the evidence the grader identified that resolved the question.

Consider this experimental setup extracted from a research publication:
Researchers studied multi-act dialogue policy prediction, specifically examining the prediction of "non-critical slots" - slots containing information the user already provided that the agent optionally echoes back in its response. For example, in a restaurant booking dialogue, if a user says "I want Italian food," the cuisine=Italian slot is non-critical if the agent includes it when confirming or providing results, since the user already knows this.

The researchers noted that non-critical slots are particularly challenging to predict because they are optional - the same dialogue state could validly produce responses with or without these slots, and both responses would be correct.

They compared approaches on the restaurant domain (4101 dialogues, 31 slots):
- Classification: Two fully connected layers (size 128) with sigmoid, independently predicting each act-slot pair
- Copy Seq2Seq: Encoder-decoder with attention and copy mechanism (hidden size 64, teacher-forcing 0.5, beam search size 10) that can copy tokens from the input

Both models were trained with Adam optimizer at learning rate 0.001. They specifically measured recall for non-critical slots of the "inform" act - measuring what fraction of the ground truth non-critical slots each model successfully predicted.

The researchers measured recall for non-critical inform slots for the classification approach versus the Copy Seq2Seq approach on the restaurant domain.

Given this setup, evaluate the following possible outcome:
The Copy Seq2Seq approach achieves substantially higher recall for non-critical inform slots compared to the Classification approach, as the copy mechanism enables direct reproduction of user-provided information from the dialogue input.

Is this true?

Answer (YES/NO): YES